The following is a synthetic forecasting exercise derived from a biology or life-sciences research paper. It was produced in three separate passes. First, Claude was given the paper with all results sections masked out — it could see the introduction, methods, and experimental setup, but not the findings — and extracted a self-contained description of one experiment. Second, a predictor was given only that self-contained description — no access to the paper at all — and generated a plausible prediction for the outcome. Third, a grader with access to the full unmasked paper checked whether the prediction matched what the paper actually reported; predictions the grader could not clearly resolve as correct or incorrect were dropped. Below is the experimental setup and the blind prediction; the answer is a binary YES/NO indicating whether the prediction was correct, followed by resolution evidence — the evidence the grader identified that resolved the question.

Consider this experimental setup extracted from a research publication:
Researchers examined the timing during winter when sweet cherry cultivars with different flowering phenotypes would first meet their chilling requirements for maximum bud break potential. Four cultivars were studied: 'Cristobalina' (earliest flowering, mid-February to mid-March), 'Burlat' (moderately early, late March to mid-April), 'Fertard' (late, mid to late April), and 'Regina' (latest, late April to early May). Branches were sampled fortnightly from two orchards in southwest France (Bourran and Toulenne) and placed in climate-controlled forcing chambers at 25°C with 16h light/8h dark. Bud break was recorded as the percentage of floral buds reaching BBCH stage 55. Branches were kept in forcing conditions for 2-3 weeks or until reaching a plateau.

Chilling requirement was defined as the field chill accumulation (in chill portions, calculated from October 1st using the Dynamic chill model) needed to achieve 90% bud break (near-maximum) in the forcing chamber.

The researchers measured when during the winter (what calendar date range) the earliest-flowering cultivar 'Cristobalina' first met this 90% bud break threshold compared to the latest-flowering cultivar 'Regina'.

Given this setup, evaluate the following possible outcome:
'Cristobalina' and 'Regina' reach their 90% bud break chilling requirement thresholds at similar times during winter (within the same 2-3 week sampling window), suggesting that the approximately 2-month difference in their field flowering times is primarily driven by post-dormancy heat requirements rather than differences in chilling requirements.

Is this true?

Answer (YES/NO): NO